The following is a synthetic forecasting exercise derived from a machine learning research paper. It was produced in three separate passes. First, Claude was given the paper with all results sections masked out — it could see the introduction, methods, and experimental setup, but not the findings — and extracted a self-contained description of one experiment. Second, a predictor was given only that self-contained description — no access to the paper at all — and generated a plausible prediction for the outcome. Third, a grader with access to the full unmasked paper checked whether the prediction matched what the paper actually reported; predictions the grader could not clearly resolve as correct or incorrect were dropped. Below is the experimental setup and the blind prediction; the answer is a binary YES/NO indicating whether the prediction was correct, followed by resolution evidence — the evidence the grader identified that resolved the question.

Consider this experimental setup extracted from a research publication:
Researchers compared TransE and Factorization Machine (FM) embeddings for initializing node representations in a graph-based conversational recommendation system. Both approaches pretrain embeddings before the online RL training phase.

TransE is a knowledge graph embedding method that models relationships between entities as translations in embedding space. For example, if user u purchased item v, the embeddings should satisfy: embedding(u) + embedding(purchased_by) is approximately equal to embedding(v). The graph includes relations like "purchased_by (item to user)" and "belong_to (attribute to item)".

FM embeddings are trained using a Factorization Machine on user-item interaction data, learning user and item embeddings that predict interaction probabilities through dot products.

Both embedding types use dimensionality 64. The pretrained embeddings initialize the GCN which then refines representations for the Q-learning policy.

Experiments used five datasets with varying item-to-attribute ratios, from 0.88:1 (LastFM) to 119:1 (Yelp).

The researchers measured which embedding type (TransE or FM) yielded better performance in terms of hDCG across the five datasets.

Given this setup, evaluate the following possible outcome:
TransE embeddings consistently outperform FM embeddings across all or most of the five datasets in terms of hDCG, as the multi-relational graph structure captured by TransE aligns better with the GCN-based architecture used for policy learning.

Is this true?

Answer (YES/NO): YES